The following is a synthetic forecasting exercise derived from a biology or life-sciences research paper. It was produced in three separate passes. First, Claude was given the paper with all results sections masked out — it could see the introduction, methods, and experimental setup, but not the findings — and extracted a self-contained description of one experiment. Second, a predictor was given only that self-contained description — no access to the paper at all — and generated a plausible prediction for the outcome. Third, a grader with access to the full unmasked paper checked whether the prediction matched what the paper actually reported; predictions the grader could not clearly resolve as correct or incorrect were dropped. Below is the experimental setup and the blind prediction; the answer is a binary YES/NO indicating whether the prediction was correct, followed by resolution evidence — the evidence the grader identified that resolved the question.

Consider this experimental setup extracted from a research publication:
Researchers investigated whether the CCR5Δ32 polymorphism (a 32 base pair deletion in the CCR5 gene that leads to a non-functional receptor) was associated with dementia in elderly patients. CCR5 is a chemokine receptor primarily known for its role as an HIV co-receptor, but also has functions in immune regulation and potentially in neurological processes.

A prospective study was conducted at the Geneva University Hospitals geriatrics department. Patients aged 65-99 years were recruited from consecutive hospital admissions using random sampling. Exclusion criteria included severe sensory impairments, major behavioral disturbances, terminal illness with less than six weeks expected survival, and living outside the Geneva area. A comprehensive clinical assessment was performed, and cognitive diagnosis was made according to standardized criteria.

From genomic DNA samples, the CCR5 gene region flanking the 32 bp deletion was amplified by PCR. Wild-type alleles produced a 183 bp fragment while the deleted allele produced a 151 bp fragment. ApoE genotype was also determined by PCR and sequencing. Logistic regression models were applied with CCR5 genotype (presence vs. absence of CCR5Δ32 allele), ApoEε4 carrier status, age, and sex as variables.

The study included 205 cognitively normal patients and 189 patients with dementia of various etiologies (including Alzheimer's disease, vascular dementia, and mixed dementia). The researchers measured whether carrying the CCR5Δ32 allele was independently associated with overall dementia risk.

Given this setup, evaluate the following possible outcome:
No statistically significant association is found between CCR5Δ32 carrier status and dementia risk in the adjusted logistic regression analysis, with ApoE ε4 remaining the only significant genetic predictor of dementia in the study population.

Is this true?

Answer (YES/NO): NO